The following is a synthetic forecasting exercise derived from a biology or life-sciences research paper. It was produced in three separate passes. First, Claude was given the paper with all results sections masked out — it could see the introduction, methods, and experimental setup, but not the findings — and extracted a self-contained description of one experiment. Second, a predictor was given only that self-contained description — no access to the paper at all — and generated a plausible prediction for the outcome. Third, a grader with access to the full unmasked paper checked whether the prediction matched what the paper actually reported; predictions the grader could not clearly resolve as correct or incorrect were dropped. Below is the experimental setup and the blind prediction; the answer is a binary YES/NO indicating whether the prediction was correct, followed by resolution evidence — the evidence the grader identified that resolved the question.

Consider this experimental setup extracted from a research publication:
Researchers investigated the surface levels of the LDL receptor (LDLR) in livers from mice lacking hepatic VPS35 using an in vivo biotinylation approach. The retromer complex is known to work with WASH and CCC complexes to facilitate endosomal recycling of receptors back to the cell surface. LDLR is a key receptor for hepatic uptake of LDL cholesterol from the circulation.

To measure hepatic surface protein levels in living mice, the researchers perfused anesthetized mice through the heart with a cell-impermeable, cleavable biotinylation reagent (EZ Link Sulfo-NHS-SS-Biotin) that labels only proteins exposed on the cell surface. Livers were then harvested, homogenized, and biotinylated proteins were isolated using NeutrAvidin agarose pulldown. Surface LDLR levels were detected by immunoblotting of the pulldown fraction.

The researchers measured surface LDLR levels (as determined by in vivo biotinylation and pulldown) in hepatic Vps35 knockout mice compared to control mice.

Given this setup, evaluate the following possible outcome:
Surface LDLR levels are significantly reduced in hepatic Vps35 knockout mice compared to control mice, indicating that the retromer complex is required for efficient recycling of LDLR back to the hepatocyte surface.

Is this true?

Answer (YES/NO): NO